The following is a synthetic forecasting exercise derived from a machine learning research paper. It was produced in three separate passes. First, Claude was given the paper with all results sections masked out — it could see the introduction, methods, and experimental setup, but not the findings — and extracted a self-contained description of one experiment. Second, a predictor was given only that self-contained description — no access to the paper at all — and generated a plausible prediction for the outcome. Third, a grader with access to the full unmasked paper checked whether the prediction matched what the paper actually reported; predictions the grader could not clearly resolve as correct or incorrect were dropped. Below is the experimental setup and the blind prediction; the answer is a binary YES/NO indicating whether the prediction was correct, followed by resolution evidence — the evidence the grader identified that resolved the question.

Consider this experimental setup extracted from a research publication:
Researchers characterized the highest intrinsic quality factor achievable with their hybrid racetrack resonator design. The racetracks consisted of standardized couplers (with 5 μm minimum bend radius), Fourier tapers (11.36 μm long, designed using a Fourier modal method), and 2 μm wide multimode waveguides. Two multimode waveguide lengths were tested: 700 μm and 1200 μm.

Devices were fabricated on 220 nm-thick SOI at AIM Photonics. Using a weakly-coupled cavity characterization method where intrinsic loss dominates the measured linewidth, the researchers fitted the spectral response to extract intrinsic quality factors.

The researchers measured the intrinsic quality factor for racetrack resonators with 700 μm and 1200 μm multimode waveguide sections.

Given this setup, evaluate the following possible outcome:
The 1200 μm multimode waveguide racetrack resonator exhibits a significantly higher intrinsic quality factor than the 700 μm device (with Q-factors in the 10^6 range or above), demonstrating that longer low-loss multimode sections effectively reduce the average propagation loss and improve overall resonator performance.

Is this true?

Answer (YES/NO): NO